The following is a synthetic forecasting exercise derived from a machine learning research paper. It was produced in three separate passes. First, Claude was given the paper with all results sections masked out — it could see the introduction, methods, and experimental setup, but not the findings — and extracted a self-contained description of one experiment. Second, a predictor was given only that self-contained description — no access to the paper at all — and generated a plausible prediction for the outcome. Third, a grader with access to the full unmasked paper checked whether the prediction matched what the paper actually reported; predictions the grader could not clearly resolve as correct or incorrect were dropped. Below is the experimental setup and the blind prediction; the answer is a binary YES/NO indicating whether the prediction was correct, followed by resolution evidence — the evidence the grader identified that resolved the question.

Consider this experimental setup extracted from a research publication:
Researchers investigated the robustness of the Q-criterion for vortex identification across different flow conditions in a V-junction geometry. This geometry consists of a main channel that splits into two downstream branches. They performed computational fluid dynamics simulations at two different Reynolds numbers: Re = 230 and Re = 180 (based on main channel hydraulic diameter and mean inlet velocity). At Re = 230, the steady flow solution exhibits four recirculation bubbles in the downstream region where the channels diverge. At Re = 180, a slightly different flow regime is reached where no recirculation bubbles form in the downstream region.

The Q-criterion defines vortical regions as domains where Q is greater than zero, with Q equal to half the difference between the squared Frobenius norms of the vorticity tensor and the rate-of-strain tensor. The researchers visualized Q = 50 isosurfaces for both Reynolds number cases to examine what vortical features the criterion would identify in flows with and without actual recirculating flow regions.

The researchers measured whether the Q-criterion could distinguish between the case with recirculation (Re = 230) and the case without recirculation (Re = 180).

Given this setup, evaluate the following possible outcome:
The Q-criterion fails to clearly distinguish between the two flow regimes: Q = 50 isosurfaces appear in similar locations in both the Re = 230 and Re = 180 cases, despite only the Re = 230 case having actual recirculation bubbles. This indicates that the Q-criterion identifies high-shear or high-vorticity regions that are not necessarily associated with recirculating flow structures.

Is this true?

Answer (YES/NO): YES